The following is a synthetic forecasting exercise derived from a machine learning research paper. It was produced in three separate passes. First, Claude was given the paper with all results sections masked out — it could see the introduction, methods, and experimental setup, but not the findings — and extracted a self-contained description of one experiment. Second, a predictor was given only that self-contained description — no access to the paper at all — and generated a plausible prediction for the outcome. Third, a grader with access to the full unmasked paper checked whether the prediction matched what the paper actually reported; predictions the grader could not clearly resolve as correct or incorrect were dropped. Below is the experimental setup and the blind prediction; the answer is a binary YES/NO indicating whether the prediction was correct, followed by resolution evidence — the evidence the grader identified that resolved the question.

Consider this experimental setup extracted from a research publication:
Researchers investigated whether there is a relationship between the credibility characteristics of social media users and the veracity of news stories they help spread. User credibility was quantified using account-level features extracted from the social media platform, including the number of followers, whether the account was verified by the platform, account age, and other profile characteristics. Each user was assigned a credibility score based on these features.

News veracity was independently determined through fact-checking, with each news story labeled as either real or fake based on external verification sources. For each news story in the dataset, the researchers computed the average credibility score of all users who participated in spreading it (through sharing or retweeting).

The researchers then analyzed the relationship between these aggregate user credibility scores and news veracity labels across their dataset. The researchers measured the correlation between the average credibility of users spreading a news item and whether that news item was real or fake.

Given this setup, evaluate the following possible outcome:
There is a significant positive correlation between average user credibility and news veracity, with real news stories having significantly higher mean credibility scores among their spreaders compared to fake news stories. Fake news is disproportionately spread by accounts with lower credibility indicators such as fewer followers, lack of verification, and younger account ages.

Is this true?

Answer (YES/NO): NO